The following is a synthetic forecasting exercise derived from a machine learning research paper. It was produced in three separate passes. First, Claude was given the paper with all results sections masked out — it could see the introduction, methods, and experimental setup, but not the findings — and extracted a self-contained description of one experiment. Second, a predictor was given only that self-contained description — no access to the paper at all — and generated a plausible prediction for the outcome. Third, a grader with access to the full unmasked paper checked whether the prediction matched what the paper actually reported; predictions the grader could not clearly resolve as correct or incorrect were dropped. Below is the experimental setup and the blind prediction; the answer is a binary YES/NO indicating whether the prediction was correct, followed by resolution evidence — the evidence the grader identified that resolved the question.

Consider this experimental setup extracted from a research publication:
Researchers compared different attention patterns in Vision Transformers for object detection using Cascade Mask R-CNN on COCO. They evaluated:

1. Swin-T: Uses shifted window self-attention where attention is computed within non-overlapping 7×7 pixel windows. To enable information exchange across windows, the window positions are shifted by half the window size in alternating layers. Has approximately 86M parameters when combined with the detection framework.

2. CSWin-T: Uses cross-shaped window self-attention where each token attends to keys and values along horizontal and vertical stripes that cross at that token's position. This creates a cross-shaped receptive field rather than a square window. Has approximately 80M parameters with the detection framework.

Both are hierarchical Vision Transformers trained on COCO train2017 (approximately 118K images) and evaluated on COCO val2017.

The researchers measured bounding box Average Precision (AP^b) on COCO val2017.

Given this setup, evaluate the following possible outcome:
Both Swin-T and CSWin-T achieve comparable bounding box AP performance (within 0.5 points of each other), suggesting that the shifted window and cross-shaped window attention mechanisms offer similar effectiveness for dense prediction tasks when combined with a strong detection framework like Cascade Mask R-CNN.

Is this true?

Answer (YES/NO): NO